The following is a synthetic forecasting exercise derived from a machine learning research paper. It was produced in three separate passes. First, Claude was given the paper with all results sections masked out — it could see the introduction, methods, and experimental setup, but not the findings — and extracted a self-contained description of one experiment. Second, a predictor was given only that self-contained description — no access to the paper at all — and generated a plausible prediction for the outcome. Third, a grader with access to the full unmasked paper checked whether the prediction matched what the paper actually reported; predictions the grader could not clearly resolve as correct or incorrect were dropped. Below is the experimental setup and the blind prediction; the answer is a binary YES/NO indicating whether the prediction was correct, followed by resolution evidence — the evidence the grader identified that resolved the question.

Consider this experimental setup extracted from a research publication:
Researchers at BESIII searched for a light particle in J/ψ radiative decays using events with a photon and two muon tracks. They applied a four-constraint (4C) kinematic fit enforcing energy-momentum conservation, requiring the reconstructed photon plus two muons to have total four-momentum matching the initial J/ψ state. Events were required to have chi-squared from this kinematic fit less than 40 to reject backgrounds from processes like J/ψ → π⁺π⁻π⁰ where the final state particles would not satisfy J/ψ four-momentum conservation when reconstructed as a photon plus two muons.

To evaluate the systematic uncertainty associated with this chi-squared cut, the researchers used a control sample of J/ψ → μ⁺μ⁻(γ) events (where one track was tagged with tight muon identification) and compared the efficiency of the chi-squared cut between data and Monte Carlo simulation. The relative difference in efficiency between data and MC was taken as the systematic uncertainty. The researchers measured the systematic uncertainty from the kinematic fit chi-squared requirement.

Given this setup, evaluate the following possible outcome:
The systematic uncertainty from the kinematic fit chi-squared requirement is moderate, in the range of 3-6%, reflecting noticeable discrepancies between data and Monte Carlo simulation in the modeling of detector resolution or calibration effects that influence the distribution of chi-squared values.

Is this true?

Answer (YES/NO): NO